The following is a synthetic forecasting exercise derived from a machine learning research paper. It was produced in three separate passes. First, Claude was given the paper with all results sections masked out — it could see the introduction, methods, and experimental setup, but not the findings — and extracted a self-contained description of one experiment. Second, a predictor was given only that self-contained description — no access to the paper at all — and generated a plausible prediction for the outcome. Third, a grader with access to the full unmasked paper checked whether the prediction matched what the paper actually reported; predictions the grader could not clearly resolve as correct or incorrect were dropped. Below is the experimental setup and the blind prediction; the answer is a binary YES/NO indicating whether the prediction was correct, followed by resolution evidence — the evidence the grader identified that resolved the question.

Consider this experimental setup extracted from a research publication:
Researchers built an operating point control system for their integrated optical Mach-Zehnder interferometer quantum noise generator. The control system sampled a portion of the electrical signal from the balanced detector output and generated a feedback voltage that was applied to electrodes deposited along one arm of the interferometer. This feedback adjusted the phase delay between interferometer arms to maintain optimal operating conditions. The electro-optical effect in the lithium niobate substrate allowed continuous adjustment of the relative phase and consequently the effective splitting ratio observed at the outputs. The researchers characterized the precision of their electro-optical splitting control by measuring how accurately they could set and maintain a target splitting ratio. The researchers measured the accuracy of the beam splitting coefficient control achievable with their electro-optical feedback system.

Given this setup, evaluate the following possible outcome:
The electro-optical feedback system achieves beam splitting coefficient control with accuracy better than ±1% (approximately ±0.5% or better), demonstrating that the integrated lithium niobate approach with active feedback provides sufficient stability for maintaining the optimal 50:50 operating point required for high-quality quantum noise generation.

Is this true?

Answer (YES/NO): YES